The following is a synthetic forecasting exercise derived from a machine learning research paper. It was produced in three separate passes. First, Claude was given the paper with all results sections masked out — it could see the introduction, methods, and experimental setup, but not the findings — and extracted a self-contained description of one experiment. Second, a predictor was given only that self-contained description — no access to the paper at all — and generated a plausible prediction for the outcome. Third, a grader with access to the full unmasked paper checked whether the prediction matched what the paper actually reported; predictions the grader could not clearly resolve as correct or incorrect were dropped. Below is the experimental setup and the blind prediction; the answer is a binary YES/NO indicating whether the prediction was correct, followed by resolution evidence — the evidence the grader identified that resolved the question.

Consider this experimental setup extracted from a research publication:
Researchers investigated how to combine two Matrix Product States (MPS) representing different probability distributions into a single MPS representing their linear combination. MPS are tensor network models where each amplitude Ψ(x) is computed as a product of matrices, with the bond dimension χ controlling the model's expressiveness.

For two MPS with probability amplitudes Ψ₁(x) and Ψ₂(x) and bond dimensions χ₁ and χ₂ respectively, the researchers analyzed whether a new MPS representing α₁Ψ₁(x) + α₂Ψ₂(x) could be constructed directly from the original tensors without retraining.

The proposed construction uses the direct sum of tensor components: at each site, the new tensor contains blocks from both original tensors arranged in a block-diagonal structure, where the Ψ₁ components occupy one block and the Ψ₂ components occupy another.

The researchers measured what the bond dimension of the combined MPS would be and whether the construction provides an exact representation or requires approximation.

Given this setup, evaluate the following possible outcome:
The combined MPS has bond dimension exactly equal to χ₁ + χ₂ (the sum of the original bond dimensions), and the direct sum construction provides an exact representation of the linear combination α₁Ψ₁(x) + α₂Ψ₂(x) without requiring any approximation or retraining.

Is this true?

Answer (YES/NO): YES